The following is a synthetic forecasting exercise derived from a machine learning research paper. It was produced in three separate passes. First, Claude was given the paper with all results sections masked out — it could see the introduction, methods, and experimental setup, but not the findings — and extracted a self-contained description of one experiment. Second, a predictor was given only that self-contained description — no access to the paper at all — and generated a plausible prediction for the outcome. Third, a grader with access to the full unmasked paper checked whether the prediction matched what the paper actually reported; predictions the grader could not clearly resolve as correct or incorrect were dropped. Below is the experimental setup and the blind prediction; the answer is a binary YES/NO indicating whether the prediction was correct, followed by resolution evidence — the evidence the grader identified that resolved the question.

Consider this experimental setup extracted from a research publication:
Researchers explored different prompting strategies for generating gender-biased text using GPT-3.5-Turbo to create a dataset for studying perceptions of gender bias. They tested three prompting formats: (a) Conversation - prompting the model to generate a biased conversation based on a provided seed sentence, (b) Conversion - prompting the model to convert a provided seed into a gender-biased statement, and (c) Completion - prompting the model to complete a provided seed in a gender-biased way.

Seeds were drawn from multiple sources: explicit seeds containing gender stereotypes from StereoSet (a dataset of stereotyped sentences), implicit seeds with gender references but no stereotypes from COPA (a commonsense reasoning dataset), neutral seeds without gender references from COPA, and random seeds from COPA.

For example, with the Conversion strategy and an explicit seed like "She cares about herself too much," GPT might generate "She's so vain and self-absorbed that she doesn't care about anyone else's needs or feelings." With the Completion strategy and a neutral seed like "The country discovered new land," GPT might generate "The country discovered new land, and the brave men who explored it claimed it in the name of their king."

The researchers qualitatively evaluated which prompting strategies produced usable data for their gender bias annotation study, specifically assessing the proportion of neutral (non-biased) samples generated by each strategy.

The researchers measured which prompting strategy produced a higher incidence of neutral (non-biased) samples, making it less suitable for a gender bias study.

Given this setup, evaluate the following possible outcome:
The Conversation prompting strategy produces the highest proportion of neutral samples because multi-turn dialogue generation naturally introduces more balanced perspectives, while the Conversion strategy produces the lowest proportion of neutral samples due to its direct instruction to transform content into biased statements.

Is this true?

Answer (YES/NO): YES